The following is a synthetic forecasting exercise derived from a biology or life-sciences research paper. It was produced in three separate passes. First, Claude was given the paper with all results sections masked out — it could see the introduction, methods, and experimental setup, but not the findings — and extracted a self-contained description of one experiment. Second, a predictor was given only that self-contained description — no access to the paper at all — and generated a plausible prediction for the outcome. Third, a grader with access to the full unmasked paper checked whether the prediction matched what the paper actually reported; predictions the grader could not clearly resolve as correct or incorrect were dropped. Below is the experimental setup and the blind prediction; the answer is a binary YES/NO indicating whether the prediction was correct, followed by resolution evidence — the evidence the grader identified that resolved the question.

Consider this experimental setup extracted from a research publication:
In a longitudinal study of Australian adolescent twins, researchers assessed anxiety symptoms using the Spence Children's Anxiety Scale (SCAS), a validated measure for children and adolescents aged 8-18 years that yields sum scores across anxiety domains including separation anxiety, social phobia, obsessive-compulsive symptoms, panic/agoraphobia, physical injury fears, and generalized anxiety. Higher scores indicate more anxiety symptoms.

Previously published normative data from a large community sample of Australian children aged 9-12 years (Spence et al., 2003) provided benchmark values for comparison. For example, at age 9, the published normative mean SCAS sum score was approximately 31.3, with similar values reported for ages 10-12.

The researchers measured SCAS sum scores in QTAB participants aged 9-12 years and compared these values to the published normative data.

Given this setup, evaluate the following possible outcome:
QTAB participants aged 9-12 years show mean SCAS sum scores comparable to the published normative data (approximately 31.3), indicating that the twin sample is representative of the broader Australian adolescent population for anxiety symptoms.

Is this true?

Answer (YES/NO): NO